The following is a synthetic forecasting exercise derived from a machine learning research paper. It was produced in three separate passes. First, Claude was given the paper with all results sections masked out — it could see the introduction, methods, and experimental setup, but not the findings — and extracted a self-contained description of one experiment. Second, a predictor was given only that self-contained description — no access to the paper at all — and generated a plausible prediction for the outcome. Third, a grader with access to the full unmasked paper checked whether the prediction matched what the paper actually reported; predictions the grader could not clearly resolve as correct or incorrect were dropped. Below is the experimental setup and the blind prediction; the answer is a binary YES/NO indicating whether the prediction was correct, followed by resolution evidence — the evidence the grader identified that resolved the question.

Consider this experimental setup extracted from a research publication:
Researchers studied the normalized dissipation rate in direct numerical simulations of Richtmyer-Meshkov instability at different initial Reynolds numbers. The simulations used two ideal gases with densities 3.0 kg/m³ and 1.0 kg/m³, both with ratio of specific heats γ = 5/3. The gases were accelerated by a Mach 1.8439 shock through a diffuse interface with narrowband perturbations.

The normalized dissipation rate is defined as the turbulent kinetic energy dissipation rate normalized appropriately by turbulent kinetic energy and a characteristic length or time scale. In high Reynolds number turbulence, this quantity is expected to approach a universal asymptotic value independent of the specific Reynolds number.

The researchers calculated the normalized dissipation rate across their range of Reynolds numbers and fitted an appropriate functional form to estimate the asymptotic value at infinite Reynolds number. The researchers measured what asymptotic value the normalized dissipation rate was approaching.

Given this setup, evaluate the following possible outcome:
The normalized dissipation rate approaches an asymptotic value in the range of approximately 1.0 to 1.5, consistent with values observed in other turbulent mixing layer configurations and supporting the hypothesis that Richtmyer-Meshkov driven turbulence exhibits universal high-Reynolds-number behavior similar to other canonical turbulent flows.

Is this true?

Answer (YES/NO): NO